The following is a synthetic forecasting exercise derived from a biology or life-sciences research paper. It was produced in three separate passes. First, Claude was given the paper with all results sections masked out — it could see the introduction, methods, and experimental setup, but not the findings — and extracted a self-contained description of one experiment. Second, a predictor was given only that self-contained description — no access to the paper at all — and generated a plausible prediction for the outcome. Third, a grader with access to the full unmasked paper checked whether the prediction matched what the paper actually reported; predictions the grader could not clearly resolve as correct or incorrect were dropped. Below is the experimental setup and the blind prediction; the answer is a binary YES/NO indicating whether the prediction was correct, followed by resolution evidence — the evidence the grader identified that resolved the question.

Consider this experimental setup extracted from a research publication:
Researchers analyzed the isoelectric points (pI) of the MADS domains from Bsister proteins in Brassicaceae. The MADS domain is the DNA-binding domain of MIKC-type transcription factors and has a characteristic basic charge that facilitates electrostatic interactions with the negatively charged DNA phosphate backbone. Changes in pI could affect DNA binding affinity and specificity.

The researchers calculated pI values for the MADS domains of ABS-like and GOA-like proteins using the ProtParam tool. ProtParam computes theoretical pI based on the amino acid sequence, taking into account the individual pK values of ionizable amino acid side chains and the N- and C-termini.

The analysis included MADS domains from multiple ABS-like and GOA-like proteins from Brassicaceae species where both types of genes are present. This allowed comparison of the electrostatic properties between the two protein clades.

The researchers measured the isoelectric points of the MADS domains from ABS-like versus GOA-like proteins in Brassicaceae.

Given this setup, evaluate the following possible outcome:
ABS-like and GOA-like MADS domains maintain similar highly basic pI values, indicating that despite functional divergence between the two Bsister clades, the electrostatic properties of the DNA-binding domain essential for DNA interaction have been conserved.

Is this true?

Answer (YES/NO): NO